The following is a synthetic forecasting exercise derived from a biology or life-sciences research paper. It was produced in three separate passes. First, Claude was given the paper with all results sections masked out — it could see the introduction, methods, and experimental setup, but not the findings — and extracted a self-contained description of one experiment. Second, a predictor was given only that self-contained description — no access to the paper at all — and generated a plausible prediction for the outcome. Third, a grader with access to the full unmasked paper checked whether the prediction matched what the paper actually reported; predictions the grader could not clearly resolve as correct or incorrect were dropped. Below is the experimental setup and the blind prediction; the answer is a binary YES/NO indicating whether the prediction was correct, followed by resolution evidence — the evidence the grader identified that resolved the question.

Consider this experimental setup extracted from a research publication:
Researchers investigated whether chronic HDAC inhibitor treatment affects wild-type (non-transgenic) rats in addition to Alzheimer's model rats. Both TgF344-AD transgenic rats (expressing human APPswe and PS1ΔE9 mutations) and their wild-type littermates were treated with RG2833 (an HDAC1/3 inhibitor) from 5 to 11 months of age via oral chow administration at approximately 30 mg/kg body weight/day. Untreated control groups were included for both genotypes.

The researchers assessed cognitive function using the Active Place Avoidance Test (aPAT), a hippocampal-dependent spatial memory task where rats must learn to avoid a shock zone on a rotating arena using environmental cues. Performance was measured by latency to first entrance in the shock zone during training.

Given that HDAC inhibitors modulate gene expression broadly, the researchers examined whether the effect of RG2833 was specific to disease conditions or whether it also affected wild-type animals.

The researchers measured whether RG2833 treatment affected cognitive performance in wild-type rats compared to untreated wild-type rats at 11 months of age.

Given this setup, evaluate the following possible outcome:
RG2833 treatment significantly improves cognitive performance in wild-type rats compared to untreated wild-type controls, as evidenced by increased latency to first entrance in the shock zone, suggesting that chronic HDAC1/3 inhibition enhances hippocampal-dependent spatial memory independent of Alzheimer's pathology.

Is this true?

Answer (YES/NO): NO